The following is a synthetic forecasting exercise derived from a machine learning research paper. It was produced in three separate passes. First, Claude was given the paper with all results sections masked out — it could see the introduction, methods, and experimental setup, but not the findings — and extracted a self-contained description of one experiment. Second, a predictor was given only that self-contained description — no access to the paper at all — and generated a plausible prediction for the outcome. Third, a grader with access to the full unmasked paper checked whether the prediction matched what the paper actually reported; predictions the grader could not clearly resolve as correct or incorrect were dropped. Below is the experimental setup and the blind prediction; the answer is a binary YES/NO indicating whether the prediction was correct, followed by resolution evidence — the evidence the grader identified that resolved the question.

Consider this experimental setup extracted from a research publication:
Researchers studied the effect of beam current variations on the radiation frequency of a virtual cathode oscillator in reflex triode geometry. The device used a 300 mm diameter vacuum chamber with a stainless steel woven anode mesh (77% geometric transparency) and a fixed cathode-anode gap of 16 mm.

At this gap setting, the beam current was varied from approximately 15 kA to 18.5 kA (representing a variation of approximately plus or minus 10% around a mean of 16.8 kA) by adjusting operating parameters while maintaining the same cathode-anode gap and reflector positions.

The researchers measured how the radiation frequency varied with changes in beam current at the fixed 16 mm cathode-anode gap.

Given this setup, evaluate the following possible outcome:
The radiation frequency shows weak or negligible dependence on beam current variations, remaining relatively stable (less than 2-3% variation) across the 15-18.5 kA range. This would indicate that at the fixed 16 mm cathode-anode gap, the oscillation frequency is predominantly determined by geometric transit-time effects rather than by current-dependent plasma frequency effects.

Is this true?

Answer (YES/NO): YES